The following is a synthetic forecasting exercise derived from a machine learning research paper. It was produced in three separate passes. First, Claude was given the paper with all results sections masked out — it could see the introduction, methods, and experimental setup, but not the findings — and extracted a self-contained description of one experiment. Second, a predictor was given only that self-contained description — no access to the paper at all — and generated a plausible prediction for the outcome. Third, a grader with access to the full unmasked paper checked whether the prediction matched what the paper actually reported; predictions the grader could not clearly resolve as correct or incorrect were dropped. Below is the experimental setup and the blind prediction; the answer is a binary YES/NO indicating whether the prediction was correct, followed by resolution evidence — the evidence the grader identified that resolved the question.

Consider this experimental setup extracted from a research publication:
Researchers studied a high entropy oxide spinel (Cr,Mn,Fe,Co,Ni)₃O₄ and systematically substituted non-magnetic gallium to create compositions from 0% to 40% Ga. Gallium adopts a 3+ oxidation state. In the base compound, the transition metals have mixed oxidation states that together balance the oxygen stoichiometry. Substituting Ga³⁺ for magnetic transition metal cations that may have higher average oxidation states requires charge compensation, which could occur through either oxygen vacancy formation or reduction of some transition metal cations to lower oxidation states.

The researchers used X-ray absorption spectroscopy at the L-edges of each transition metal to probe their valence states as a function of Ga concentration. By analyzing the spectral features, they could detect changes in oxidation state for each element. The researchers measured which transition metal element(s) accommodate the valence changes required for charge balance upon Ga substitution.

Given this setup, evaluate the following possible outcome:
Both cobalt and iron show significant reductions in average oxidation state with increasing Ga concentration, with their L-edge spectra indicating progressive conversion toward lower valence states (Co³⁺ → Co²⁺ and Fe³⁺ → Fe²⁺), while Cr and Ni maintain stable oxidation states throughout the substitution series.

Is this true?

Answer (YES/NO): NO